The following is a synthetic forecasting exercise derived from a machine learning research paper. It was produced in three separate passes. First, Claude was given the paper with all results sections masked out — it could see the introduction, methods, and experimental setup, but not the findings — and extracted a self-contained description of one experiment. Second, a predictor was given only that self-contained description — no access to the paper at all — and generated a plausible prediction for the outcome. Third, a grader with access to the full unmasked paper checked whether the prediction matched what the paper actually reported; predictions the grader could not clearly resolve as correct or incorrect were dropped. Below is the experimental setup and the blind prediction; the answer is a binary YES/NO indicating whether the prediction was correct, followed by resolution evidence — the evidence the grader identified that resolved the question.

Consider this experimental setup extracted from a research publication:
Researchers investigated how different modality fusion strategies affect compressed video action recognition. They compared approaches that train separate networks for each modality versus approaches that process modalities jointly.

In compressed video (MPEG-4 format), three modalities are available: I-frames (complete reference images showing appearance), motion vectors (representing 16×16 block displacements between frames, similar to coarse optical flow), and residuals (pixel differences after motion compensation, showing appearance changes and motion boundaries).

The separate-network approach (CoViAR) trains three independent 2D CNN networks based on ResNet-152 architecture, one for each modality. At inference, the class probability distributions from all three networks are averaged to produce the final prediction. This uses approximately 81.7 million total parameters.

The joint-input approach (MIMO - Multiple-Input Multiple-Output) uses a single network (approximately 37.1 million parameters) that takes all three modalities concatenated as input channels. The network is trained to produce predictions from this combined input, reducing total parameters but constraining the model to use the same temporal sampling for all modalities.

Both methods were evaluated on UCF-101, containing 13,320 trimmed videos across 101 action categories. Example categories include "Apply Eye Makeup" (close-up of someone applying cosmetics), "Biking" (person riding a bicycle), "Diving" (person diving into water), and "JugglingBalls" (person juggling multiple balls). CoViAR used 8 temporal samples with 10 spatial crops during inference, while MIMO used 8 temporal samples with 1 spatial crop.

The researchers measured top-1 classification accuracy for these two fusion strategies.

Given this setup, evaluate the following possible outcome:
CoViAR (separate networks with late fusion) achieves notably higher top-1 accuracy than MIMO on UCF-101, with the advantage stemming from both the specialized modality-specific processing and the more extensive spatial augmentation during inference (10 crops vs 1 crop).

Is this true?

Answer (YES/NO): NO